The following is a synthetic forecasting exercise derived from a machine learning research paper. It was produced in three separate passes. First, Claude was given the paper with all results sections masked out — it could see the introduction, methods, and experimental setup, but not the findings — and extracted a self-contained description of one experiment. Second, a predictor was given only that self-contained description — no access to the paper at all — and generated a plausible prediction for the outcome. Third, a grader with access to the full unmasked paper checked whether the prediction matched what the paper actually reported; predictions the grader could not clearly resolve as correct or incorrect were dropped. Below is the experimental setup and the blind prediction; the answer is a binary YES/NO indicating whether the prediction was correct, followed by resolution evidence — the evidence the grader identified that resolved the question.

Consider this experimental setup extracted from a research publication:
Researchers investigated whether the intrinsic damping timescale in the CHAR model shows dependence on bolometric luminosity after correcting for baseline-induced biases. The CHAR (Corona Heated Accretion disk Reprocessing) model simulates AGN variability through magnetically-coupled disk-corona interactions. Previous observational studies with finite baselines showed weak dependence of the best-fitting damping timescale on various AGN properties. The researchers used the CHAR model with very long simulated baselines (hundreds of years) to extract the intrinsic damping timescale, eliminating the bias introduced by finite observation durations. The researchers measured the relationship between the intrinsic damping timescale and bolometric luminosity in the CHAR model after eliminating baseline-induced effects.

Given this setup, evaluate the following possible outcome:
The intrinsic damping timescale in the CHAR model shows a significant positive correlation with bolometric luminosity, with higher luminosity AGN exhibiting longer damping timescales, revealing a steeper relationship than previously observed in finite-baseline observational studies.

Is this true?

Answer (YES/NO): YES